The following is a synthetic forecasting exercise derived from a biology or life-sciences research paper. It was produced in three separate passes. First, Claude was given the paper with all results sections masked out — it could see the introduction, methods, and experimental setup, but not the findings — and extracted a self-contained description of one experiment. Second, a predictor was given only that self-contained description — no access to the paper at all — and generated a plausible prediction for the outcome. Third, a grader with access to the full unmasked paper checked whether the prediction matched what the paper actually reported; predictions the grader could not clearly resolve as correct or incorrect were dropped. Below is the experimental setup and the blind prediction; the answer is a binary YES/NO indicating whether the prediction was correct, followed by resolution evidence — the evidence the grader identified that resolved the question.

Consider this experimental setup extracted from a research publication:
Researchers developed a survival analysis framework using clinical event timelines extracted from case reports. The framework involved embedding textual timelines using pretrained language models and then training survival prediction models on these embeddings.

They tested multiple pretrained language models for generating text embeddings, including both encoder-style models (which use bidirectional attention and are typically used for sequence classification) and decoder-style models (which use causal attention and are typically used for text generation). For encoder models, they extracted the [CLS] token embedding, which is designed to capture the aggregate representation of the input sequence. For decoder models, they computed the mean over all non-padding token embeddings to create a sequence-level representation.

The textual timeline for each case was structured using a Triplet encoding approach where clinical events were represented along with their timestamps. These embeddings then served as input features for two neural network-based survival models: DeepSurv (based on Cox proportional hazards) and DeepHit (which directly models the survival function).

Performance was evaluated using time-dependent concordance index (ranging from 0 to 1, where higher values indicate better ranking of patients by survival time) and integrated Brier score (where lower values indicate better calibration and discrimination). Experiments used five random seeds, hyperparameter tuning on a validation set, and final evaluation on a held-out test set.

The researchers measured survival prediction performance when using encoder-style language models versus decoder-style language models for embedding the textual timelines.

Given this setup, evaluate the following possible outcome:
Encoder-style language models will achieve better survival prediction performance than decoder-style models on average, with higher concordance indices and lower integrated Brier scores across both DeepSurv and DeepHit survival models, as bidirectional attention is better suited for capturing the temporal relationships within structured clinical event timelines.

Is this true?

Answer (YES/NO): NO